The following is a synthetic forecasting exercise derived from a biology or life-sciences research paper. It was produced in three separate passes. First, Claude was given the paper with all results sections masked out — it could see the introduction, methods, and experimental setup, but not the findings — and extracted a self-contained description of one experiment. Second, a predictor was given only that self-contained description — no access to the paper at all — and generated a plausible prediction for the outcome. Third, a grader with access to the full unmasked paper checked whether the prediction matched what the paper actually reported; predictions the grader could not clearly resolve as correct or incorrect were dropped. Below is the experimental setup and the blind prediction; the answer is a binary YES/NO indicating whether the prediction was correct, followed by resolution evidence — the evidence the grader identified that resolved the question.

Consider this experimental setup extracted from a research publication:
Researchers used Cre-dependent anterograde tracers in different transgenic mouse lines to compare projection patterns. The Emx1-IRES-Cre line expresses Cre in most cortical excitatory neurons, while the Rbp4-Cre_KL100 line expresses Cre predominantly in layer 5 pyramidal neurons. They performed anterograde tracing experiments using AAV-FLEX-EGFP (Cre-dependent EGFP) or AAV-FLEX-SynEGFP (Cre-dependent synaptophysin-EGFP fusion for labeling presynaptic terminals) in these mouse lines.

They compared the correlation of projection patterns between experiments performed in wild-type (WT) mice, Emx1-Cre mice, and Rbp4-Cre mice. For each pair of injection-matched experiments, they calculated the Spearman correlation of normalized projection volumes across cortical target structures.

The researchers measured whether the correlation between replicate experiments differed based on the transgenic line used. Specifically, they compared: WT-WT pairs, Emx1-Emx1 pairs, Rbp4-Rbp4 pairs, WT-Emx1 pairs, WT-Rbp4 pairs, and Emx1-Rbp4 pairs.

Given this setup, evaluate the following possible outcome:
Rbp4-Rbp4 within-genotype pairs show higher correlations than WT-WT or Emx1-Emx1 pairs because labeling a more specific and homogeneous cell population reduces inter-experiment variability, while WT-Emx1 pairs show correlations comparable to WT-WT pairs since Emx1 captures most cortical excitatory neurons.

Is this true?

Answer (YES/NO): NO